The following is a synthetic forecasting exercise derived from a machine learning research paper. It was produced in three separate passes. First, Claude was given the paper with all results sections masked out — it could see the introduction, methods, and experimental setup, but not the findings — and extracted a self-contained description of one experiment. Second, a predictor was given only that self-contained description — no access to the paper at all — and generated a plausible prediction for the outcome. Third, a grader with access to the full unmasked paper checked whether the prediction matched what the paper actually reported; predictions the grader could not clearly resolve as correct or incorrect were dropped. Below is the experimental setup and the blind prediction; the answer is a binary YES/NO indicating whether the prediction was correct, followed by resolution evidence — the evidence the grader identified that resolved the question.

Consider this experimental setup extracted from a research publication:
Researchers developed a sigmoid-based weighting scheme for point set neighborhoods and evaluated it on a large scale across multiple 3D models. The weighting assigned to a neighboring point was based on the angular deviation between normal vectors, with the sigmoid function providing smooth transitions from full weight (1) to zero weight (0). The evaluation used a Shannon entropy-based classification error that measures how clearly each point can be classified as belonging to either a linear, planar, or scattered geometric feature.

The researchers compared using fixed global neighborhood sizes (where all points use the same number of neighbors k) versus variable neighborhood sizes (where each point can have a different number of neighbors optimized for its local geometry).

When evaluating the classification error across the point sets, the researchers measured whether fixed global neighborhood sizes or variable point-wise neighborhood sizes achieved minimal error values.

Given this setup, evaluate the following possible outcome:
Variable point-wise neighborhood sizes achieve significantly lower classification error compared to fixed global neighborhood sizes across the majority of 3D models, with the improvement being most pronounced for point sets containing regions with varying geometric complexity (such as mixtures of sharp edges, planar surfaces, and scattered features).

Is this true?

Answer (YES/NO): NO